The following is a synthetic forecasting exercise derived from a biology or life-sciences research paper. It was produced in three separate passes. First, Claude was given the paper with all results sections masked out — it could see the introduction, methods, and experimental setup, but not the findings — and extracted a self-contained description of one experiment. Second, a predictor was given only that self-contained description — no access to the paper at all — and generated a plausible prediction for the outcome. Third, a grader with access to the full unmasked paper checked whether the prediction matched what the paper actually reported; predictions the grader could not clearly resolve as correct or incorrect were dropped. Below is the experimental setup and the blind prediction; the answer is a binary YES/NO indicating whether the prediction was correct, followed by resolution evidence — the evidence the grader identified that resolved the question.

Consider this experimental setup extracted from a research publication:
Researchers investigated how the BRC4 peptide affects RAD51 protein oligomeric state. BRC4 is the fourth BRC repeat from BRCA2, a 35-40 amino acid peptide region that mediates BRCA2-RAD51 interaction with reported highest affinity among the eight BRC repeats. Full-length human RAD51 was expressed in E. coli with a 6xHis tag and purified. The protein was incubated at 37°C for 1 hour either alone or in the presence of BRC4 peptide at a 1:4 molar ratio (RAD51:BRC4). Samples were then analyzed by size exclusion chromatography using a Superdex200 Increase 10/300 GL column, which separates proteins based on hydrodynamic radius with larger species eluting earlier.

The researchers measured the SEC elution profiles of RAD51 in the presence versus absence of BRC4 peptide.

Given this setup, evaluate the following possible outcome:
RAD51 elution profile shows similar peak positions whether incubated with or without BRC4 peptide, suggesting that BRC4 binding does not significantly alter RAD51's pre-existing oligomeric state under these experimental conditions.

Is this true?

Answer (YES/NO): NO